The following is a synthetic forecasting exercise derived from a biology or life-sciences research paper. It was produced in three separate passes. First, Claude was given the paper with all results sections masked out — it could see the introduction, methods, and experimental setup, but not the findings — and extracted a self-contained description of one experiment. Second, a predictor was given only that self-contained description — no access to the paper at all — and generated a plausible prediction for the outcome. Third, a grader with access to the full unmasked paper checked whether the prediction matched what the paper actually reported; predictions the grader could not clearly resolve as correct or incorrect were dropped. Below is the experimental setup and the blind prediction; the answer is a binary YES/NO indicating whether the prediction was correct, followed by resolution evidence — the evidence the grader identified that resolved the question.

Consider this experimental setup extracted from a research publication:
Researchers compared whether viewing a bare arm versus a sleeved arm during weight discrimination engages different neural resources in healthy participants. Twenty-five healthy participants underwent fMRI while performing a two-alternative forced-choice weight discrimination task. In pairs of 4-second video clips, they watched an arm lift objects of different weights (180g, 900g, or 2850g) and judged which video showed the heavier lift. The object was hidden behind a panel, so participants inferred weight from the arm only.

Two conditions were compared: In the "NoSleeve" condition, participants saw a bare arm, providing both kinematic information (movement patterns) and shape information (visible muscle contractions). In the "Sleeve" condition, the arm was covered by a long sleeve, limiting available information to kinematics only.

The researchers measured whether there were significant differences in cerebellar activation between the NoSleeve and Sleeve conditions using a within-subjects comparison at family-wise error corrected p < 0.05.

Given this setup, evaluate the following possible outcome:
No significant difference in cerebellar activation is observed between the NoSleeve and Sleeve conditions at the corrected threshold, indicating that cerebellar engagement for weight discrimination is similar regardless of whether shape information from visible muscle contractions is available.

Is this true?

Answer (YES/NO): YES